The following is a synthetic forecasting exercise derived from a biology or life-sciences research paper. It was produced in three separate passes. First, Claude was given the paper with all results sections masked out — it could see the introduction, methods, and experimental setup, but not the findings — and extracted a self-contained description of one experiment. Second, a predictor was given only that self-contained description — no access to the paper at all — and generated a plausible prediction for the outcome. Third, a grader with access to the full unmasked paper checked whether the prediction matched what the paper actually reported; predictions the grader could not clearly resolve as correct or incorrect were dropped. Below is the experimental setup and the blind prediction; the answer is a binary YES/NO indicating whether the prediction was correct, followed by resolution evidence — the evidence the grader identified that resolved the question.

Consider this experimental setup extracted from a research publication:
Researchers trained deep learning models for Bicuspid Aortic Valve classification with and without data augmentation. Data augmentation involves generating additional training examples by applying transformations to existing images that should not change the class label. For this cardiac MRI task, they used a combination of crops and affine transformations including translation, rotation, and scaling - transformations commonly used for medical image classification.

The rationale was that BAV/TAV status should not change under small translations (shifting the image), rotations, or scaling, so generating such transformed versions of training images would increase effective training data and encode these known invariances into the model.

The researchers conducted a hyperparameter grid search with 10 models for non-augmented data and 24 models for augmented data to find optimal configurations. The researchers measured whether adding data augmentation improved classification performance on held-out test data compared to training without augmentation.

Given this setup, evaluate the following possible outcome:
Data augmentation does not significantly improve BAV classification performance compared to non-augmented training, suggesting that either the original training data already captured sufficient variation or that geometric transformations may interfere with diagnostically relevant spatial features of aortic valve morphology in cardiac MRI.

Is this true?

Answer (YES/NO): NO